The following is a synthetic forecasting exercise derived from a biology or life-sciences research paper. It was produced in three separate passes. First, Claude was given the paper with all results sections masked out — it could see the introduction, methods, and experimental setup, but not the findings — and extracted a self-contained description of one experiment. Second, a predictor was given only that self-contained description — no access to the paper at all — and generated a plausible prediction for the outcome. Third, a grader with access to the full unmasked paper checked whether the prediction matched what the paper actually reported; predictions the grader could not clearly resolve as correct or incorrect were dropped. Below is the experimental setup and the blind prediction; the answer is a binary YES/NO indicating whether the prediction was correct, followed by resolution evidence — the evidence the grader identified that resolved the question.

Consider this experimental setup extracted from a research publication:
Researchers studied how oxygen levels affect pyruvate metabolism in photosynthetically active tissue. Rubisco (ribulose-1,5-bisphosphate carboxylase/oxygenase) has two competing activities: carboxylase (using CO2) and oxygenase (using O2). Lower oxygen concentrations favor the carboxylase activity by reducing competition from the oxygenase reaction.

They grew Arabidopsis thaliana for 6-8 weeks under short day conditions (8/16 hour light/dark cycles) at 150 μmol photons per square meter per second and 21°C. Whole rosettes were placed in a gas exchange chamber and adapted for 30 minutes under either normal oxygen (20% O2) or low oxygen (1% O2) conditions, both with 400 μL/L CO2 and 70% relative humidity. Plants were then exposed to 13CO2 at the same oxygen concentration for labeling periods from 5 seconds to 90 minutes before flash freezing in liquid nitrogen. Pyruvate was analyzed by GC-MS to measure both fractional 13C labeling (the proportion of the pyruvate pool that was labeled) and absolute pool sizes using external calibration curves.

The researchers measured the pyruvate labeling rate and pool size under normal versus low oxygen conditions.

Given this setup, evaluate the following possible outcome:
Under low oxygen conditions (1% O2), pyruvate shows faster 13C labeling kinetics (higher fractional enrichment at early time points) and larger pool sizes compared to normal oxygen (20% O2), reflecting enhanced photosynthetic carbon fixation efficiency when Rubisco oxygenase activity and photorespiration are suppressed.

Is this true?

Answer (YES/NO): YES